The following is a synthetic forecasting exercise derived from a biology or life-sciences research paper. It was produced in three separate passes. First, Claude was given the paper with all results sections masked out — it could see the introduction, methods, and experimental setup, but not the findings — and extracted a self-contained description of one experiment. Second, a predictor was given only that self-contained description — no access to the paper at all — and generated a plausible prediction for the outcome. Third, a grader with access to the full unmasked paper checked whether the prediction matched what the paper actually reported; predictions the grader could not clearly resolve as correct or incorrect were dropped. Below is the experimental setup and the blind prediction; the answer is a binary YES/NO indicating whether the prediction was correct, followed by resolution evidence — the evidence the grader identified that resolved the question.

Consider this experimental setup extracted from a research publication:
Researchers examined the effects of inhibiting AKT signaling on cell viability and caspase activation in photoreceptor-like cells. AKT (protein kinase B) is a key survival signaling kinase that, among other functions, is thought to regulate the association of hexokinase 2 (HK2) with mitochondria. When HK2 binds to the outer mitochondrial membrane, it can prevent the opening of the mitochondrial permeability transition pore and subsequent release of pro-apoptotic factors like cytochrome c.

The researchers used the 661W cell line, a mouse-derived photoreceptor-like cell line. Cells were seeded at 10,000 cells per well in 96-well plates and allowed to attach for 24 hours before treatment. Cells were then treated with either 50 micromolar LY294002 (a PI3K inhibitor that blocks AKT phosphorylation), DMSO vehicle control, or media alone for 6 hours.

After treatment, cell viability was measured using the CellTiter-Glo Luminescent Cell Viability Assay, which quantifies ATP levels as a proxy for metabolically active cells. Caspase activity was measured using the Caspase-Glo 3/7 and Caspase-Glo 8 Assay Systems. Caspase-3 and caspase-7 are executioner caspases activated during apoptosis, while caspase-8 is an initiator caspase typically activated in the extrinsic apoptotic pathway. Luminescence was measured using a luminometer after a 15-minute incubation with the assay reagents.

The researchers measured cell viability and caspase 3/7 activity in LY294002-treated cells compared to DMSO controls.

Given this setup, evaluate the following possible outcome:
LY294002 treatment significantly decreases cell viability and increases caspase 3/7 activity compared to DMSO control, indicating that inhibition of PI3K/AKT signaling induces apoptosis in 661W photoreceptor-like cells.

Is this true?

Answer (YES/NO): YES